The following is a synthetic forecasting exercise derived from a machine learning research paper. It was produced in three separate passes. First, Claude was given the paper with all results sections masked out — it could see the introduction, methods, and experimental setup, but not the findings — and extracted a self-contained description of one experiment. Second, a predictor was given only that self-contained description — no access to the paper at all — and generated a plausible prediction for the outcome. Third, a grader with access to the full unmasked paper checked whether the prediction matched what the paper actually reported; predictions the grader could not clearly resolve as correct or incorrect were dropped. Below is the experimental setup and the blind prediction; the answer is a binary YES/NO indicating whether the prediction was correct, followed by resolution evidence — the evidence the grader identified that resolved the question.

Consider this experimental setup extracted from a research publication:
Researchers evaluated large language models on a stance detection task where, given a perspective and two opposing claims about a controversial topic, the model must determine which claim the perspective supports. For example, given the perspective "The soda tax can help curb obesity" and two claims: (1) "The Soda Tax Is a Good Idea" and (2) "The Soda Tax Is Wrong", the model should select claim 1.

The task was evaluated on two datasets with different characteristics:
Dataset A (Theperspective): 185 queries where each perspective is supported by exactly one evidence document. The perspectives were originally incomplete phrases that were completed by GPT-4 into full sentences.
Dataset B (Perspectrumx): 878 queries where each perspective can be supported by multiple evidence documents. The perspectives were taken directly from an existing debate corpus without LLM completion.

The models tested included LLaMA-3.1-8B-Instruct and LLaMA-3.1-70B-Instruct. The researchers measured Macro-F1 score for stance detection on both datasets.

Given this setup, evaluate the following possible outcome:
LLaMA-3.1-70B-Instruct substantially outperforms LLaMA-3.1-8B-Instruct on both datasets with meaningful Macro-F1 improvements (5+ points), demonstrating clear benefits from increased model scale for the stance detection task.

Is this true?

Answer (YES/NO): YES